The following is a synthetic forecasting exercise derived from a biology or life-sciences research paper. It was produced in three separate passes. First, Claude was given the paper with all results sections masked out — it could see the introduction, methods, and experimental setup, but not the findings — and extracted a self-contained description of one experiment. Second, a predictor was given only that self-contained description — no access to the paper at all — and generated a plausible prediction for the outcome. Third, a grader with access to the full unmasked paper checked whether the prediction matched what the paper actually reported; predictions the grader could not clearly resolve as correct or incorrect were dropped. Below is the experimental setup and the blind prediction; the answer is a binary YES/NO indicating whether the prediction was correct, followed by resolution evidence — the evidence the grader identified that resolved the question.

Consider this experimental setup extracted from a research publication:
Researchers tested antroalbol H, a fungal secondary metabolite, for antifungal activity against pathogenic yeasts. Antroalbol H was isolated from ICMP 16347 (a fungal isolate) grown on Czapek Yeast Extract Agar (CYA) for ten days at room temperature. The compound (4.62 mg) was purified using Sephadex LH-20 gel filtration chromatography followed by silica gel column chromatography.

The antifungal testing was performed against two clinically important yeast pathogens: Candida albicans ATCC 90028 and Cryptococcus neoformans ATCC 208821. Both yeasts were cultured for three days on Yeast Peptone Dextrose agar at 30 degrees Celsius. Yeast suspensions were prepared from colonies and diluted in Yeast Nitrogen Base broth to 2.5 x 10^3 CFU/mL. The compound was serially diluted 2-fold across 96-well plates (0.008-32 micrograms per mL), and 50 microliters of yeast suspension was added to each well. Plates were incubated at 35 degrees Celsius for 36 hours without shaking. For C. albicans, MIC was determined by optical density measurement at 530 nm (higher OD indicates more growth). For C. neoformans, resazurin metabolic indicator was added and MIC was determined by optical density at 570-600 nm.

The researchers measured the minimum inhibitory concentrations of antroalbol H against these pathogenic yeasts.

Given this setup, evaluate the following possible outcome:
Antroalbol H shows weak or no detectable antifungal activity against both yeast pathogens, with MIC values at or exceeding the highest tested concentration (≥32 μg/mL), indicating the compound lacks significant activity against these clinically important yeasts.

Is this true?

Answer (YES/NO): YES